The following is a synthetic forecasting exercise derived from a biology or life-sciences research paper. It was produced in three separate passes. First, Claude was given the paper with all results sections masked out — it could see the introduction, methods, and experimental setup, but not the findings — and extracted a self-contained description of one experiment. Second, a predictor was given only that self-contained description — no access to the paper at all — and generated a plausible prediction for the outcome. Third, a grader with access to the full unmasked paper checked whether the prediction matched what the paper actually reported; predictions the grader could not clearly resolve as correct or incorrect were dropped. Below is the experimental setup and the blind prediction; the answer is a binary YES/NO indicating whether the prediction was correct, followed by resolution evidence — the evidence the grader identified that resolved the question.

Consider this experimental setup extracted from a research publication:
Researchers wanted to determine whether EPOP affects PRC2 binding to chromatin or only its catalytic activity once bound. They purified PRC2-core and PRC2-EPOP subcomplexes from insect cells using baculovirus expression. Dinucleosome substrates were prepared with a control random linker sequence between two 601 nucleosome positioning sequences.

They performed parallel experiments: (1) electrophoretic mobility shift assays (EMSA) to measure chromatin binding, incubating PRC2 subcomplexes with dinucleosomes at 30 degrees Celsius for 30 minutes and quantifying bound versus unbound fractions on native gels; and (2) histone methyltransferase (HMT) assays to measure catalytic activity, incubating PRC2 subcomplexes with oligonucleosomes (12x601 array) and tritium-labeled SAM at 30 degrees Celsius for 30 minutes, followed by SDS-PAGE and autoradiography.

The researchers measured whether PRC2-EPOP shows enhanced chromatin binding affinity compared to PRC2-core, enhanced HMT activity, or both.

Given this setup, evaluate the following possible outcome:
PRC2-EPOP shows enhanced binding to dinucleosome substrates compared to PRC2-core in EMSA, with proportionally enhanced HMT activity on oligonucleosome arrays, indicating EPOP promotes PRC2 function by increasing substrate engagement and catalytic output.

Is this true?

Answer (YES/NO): YES